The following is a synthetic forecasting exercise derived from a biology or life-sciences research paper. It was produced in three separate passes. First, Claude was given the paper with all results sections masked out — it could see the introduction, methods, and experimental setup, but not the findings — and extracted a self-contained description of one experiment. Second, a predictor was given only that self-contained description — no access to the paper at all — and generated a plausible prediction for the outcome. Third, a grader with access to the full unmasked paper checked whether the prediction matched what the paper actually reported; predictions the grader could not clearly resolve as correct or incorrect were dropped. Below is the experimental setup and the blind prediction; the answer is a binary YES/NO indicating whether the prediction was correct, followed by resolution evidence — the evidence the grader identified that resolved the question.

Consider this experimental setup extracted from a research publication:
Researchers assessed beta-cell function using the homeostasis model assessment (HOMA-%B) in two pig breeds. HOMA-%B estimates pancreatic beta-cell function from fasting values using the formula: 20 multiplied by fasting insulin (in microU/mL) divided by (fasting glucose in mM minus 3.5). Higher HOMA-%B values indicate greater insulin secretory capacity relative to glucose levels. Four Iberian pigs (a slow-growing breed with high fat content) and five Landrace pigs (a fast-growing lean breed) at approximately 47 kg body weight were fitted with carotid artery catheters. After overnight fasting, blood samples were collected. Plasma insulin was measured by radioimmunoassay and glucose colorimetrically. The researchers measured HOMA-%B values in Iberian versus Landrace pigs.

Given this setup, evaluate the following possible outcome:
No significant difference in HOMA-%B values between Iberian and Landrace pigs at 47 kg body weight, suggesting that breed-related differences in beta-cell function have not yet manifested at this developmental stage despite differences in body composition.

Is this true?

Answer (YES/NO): NO